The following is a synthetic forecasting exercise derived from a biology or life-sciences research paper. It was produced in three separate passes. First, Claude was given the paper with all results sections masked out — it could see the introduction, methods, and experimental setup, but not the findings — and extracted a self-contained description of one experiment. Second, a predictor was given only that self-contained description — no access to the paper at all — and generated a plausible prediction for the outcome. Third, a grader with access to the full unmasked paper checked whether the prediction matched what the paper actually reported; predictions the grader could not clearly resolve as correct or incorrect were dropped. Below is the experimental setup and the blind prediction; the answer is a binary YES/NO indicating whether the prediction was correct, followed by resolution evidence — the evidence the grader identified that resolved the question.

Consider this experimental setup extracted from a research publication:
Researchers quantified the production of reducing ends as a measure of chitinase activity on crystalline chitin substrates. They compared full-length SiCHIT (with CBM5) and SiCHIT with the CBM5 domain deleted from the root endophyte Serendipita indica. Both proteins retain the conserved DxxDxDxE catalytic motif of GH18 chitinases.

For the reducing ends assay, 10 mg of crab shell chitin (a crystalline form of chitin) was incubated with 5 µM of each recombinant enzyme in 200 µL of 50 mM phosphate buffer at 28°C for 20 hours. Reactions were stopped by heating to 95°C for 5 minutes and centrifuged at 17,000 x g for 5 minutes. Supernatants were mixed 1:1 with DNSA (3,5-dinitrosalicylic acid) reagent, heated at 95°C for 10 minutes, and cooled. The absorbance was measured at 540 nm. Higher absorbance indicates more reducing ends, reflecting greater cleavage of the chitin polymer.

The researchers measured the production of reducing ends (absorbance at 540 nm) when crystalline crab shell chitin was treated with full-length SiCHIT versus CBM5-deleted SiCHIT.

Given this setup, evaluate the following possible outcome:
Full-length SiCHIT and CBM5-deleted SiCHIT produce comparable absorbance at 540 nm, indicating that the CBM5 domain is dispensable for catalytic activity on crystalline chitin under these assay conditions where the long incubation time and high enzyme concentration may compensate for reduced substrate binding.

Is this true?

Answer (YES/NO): YES